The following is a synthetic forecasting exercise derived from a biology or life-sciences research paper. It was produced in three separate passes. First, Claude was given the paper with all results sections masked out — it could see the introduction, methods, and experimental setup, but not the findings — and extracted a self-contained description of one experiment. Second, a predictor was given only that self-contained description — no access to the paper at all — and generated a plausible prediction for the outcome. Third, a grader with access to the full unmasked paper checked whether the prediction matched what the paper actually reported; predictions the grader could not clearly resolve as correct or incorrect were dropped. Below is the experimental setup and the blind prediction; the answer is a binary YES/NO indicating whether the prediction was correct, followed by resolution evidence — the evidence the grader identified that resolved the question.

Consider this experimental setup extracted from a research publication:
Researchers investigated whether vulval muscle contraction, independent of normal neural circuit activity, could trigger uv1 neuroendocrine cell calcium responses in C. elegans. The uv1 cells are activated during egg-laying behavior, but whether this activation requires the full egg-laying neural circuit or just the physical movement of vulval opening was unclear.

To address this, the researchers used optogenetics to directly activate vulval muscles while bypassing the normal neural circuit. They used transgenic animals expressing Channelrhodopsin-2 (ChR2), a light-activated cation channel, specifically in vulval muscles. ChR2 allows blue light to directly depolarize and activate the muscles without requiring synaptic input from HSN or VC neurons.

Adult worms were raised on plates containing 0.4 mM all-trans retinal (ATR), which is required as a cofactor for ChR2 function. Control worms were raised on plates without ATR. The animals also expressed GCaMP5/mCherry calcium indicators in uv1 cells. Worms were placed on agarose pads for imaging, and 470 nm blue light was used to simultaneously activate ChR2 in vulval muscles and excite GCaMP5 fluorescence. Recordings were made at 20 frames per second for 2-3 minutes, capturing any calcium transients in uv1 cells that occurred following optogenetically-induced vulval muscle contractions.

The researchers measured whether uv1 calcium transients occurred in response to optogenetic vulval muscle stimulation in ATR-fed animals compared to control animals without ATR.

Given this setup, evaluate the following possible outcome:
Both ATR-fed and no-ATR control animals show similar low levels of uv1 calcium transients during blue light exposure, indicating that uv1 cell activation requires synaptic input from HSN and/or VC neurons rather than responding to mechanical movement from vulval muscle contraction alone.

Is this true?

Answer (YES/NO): NO